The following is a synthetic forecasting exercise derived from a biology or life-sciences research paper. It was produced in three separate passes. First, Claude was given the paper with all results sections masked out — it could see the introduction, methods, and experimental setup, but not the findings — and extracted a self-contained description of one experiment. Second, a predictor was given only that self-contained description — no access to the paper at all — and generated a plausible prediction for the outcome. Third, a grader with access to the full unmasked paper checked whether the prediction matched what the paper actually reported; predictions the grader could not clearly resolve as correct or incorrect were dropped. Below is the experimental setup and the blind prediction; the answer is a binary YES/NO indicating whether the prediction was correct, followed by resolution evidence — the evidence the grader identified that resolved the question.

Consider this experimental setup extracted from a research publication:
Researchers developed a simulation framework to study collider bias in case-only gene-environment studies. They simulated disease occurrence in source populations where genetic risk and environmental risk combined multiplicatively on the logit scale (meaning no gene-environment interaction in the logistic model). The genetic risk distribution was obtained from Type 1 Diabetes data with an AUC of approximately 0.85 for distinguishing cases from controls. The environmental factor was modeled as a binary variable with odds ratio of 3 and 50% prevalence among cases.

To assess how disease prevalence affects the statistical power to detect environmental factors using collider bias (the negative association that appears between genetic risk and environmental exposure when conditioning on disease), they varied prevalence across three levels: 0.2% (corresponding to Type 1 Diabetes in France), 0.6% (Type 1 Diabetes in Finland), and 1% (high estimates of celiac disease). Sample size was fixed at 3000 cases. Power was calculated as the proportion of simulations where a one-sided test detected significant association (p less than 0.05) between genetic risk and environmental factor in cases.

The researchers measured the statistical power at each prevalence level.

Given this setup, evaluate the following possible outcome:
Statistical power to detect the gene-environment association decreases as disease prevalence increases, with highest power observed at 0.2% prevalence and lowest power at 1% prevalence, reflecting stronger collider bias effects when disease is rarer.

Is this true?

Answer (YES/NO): NO